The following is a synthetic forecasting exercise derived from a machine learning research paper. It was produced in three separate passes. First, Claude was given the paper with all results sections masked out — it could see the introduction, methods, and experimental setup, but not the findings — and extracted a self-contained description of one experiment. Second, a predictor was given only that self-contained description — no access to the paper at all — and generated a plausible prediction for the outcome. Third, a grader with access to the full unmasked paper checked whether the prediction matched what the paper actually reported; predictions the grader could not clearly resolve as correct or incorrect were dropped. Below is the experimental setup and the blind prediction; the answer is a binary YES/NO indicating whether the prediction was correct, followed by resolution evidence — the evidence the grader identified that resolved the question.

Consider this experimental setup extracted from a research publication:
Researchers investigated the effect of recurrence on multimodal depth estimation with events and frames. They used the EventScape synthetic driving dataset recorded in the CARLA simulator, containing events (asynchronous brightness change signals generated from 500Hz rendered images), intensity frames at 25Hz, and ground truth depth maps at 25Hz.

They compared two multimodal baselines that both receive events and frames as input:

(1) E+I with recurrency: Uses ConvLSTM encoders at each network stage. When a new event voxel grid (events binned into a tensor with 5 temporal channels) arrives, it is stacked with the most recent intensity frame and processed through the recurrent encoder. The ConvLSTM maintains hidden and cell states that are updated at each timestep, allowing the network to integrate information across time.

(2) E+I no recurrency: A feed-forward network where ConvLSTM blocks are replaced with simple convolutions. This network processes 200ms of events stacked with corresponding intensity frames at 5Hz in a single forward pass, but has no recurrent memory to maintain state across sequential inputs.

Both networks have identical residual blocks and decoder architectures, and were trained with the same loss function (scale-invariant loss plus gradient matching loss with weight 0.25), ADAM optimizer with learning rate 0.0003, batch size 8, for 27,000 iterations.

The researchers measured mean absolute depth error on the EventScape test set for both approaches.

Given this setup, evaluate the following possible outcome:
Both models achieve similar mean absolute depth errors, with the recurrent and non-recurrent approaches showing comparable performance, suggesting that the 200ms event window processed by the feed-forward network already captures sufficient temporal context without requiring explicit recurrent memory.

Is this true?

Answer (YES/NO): NO